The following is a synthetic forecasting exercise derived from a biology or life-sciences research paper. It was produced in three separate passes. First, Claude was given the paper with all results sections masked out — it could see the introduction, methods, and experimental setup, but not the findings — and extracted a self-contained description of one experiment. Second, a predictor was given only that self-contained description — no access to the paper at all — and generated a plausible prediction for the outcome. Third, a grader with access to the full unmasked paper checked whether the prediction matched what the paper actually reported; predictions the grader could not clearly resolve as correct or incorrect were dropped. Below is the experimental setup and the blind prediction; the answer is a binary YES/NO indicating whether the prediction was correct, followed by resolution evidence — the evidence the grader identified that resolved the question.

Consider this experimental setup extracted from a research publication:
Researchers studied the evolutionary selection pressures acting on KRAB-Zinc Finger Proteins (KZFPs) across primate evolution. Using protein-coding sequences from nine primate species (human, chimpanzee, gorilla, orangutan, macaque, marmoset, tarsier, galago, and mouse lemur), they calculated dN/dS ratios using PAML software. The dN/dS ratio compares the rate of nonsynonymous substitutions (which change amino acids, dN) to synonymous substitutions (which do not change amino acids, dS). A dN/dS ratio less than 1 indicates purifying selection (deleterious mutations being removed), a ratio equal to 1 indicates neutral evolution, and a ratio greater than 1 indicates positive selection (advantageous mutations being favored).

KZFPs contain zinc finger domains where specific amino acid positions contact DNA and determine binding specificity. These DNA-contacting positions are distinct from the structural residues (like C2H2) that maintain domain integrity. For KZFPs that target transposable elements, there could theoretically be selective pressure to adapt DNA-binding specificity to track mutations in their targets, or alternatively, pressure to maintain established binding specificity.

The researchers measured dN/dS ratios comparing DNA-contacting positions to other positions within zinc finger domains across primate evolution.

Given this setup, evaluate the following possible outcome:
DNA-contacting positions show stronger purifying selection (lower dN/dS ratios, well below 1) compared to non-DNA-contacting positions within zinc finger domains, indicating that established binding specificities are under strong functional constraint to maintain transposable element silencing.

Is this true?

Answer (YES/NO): NO